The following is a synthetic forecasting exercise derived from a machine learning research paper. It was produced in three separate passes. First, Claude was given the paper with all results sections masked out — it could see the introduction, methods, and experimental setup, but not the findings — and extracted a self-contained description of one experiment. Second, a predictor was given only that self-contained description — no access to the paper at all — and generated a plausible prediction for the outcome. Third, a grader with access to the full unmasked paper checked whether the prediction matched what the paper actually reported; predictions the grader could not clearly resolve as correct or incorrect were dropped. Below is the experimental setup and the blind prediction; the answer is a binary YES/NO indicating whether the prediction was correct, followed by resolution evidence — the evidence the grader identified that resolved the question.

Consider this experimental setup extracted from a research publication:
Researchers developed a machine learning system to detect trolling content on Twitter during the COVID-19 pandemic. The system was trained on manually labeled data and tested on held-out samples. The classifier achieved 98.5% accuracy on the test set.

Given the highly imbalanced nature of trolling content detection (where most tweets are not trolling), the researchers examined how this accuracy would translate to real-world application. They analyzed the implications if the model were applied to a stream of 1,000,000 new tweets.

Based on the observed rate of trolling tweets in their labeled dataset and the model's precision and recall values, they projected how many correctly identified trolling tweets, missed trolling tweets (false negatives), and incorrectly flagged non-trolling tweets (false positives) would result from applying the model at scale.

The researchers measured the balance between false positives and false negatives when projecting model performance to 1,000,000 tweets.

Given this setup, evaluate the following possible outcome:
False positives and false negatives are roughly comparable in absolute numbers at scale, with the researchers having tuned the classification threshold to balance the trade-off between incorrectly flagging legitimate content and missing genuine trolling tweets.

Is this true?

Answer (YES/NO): NO